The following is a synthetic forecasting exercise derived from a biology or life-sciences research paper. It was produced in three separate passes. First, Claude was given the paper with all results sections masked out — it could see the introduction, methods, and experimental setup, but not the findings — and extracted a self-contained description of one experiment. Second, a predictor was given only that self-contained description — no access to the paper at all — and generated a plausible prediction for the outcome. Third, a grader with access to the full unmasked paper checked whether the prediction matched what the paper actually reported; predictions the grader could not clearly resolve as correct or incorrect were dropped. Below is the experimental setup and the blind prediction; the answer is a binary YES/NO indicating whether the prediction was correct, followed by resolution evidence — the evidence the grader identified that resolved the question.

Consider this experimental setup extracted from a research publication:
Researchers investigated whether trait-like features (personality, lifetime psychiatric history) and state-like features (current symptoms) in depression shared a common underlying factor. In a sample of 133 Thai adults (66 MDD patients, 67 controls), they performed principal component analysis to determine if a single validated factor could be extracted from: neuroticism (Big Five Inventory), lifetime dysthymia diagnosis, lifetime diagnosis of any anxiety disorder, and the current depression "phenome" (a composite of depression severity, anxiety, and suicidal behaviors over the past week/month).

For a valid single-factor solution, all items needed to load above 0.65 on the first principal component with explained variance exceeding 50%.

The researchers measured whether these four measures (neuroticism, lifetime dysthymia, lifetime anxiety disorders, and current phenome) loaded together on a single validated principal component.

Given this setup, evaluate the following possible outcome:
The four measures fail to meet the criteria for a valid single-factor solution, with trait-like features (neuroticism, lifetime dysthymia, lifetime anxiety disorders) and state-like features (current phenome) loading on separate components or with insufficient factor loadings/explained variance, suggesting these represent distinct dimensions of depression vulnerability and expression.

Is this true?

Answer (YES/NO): NO